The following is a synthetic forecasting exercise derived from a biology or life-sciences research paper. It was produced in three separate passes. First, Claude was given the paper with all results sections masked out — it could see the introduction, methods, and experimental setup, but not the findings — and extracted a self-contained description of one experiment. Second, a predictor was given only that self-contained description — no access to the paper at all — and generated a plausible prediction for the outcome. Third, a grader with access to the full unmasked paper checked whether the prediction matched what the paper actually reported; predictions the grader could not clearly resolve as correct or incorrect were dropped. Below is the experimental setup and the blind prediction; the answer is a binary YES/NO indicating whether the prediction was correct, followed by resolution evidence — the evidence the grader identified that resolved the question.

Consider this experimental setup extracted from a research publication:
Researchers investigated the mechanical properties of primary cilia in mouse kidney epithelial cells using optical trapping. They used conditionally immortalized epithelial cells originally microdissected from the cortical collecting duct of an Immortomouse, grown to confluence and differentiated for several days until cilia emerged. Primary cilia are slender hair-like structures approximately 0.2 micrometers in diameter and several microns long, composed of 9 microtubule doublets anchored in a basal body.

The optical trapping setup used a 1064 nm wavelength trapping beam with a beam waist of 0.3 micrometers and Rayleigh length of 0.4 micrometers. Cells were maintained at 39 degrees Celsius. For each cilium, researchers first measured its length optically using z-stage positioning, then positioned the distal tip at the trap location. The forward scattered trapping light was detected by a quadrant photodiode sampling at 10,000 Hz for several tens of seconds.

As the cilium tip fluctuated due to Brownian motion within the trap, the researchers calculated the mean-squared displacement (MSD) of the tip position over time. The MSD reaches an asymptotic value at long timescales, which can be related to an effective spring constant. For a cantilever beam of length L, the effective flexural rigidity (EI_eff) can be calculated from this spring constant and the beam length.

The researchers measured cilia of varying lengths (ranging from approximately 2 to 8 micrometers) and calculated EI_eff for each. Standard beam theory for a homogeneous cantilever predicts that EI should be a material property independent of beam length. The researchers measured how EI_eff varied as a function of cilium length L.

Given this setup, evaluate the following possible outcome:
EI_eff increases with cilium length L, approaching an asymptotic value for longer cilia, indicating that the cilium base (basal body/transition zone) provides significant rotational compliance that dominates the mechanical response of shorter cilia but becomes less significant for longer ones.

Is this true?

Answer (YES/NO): NO